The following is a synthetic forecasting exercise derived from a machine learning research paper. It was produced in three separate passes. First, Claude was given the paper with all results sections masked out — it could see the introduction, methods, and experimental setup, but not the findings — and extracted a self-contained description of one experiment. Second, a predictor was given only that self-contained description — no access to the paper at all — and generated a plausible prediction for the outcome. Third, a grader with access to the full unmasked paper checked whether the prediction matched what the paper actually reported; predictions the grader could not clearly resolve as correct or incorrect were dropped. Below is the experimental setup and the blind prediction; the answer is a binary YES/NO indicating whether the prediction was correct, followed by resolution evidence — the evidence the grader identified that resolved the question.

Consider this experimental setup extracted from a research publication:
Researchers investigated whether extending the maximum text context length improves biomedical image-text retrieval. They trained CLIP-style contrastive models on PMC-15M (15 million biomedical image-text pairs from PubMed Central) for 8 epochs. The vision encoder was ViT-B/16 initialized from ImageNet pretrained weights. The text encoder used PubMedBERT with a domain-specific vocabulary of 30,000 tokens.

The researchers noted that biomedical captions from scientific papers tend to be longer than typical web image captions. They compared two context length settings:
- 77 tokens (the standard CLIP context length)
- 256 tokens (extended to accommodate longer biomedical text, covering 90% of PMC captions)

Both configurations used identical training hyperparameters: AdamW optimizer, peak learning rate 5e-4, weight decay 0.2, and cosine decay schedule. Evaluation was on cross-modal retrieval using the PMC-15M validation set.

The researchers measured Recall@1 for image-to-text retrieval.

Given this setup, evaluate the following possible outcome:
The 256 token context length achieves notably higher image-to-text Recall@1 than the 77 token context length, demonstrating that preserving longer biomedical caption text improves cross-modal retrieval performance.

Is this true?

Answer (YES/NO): YES